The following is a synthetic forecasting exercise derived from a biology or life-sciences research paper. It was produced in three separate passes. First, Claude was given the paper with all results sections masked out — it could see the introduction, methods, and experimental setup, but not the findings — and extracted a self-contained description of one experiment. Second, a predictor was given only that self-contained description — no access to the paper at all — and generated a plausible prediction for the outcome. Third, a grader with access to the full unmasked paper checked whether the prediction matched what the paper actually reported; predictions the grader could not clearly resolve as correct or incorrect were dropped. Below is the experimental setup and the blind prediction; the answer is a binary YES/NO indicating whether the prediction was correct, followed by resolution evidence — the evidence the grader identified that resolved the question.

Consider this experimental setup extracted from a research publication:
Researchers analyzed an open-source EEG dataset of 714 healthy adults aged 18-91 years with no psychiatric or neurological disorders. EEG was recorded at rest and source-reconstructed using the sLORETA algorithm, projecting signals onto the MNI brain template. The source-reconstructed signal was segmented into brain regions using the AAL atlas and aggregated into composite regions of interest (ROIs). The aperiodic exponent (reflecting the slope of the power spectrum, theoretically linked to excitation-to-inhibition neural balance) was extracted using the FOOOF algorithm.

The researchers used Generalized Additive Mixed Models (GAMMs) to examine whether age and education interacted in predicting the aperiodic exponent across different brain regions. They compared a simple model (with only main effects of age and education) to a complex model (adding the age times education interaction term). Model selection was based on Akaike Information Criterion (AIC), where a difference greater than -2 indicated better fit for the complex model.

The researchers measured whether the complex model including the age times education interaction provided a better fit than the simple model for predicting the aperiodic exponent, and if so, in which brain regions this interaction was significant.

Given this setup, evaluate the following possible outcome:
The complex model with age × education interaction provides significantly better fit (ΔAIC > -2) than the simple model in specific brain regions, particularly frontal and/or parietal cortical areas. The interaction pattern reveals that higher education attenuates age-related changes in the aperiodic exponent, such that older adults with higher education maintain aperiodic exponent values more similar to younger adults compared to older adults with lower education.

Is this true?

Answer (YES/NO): NO